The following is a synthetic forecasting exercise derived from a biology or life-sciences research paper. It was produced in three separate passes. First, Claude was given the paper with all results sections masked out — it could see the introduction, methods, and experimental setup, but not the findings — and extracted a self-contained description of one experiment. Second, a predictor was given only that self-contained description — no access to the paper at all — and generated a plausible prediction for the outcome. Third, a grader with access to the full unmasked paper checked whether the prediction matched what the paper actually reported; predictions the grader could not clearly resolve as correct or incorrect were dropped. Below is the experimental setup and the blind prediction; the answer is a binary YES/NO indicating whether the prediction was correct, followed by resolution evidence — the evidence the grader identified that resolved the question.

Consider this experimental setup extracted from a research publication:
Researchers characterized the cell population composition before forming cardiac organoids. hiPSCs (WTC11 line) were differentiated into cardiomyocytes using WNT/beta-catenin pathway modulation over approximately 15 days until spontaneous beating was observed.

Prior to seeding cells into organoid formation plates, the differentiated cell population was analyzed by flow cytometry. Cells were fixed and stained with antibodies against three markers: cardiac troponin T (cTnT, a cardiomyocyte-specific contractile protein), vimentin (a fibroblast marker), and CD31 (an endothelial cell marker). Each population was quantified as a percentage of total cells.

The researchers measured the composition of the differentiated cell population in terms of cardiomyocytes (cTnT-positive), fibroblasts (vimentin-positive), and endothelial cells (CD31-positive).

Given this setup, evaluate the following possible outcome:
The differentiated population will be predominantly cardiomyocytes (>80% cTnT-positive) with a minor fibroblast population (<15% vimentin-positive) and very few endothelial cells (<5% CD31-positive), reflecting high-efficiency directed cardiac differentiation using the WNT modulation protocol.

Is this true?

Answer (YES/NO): NO